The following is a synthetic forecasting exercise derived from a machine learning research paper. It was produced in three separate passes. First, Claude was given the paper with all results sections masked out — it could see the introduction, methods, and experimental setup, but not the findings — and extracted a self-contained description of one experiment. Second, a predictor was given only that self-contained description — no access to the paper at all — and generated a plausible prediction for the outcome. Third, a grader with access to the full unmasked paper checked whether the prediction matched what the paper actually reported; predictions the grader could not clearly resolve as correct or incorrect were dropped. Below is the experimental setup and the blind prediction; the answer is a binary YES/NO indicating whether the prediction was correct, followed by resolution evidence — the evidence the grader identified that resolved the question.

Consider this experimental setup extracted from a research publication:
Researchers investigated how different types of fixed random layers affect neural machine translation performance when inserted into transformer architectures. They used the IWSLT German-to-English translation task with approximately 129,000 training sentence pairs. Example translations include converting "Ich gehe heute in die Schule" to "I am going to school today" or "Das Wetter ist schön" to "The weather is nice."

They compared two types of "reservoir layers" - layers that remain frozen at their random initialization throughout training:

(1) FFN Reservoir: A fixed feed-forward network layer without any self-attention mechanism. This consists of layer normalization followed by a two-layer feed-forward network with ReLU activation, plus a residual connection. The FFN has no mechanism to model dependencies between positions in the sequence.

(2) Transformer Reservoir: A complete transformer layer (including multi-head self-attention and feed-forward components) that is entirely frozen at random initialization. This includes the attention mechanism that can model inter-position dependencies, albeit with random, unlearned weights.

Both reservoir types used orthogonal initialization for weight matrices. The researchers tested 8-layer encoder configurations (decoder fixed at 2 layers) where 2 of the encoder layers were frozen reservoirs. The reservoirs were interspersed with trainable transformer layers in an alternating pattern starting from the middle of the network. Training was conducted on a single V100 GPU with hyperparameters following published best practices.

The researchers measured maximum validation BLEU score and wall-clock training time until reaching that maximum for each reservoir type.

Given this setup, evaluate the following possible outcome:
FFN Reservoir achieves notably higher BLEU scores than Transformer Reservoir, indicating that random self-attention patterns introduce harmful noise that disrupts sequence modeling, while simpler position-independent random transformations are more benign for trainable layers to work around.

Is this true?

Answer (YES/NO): NO